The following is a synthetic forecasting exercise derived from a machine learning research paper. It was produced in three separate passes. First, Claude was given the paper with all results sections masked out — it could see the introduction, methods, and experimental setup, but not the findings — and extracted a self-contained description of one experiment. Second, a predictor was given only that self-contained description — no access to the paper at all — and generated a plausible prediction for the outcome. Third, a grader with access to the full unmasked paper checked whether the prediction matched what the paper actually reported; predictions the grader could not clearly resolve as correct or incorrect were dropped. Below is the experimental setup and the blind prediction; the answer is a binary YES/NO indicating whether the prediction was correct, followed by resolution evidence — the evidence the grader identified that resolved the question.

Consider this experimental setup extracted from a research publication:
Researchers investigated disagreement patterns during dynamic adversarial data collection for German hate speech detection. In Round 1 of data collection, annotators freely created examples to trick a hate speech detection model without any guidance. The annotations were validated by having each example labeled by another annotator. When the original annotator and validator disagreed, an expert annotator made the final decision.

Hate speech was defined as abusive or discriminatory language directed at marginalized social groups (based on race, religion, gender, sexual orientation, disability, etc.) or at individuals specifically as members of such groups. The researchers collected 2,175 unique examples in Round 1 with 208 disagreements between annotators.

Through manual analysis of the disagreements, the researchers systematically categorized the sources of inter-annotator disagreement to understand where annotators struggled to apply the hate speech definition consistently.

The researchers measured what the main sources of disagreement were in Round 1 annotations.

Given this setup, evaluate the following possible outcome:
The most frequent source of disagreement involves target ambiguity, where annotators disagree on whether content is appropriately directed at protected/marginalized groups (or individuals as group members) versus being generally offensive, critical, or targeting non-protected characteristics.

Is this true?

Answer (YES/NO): NO